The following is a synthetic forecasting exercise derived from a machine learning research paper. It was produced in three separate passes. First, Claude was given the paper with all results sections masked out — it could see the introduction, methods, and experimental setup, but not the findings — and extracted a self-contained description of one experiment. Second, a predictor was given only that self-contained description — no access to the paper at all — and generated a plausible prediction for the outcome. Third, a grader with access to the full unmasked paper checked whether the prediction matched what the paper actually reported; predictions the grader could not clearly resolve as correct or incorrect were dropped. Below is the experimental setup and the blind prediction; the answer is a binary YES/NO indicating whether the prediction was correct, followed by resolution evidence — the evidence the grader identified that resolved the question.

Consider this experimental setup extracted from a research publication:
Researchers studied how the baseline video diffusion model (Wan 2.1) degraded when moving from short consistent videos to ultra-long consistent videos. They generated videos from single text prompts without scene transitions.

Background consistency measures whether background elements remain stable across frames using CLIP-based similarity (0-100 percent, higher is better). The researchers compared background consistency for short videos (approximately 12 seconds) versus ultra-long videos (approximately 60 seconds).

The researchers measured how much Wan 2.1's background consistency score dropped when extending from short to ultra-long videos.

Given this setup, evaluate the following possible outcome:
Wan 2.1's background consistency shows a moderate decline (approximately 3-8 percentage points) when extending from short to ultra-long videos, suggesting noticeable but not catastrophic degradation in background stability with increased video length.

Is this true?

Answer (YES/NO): YES